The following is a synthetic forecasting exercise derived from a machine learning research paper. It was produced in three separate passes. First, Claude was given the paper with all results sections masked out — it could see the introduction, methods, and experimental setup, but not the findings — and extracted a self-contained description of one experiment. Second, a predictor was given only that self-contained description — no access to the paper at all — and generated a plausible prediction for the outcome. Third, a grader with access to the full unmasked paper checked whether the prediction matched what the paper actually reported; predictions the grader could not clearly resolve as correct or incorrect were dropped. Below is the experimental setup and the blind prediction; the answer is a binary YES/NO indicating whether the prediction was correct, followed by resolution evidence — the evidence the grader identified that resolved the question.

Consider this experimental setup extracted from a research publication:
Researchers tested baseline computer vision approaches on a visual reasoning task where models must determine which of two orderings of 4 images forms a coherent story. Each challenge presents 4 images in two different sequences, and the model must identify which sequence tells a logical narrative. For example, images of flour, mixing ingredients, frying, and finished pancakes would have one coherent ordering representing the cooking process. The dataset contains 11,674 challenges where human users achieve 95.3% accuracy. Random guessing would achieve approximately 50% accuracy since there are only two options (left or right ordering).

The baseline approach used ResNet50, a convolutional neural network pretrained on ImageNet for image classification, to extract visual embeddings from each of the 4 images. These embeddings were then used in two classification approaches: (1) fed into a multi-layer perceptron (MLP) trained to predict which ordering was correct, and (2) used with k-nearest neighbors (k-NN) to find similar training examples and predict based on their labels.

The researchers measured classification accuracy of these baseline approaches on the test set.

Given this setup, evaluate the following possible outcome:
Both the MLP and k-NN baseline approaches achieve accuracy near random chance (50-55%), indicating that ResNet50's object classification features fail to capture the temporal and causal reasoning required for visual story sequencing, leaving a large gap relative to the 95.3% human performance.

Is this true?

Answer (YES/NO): NO